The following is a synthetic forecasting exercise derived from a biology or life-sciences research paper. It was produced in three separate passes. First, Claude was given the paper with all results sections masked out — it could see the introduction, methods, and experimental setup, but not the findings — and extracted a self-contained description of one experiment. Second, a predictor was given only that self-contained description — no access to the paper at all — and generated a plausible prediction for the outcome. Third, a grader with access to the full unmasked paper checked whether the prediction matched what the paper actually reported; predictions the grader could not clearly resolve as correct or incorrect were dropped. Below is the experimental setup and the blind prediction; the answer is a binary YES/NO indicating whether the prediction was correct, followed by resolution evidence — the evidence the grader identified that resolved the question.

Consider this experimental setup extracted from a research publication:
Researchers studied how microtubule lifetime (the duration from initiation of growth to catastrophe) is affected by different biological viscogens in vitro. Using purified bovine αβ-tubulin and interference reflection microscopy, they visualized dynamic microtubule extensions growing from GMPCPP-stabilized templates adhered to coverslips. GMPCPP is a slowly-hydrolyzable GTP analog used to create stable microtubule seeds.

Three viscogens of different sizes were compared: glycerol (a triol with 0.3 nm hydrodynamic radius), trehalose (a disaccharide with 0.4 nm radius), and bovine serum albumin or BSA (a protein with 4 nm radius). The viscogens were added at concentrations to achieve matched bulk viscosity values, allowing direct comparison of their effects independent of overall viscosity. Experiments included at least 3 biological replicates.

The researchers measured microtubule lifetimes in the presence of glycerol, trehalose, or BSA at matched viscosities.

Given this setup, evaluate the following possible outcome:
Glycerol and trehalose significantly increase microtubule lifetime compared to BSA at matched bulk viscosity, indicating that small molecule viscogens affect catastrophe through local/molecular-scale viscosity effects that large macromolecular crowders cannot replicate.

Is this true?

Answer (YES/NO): YES